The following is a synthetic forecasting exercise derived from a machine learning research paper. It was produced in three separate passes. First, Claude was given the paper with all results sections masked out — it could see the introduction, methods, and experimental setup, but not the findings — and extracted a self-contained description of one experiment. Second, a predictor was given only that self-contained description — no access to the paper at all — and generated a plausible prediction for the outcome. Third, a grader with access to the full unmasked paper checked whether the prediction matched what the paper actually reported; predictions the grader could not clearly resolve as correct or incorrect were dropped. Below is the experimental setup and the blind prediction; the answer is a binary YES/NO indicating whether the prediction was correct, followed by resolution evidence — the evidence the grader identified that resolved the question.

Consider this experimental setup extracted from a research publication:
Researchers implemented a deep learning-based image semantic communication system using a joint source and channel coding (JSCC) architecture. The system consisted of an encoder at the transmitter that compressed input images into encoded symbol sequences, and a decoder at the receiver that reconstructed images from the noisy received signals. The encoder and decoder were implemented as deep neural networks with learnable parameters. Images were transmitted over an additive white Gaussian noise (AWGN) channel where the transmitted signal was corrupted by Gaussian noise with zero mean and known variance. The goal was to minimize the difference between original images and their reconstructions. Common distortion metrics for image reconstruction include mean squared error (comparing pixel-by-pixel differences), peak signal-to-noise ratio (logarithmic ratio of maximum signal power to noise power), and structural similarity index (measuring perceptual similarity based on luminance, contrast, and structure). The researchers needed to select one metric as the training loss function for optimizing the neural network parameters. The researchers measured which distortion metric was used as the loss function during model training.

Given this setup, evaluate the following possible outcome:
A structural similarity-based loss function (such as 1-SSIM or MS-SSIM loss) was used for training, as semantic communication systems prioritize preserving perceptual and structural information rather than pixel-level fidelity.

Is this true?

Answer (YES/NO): NO